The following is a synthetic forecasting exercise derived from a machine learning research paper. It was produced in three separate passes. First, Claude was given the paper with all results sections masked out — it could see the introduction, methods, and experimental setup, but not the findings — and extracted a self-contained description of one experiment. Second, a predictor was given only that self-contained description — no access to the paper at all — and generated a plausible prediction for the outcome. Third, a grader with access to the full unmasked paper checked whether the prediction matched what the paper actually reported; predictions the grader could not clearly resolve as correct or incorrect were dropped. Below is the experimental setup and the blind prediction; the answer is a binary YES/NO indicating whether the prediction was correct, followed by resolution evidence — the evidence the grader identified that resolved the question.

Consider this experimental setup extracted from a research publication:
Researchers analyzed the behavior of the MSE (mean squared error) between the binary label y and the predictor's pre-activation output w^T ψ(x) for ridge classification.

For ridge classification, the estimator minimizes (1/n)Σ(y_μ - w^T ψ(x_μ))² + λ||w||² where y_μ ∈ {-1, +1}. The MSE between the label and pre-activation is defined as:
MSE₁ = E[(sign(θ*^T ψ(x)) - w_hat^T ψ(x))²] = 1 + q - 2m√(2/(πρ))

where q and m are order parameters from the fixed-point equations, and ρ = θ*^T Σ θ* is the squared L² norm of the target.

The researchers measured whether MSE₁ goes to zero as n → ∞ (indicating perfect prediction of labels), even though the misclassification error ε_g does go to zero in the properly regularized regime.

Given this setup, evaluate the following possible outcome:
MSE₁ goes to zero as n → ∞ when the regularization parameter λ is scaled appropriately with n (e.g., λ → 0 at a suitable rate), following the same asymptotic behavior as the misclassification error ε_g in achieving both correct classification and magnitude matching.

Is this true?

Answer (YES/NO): NO